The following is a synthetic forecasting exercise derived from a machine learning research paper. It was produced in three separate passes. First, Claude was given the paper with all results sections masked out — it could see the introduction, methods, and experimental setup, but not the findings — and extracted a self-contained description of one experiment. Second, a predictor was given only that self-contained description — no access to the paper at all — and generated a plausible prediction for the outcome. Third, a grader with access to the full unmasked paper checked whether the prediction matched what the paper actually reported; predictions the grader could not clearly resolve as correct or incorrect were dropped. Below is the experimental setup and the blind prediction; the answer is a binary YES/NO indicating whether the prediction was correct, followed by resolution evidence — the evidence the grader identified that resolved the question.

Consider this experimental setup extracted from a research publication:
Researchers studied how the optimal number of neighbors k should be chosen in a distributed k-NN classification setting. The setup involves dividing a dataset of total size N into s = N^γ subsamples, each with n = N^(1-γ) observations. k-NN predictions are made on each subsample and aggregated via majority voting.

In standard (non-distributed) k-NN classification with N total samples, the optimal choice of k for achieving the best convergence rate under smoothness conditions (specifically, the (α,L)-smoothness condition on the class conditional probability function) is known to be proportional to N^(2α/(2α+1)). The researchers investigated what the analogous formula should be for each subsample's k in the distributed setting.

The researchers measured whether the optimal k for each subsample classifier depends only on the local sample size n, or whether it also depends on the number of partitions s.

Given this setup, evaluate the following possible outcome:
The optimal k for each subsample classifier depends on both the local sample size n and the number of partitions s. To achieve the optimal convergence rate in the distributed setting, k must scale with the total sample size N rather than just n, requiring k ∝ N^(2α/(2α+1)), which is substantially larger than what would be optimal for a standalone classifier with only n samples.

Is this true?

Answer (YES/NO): NO